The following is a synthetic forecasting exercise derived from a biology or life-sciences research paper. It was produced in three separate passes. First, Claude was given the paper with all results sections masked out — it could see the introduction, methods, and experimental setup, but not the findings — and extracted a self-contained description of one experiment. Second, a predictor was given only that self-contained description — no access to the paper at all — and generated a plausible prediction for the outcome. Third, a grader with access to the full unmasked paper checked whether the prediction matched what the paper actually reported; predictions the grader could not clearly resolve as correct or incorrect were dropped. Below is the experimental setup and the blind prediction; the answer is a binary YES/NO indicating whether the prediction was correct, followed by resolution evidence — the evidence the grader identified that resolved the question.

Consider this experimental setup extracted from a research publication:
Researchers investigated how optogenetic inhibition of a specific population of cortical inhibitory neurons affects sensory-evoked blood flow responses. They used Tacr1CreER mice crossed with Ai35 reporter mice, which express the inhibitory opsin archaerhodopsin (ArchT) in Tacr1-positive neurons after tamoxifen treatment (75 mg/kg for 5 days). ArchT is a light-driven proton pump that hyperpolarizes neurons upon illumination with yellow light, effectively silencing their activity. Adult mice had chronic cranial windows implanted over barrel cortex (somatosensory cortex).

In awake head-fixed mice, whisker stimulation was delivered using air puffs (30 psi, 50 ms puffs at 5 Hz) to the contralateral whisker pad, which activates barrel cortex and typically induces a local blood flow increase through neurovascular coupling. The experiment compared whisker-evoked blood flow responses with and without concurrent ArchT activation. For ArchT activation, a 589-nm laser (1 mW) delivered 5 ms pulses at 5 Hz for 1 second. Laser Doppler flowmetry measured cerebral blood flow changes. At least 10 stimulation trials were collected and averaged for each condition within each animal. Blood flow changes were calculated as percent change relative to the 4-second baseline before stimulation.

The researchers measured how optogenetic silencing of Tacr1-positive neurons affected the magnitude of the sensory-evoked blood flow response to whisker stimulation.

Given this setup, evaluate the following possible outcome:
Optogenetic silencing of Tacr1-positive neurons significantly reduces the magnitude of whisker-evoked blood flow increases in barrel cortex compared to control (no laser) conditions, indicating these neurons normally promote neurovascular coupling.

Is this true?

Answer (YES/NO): YES